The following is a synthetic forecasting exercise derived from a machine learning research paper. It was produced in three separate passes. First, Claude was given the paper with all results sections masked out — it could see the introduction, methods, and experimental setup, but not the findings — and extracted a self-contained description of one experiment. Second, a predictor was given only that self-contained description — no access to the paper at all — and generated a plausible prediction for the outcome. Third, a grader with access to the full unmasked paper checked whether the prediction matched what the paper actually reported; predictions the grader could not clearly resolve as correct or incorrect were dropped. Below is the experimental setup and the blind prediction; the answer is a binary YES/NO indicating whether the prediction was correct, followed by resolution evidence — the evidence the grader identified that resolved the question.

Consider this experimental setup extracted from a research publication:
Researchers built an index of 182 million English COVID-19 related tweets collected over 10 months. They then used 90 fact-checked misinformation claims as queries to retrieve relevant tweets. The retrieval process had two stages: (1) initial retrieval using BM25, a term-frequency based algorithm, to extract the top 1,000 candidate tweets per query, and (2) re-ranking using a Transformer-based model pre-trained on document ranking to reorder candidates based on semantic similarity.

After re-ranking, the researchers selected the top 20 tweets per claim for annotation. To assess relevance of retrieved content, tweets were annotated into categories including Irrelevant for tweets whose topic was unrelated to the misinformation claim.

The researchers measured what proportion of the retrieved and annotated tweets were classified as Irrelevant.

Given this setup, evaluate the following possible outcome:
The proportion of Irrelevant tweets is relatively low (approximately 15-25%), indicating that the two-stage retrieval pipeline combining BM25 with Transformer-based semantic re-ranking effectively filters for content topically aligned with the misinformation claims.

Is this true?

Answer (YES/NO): NO